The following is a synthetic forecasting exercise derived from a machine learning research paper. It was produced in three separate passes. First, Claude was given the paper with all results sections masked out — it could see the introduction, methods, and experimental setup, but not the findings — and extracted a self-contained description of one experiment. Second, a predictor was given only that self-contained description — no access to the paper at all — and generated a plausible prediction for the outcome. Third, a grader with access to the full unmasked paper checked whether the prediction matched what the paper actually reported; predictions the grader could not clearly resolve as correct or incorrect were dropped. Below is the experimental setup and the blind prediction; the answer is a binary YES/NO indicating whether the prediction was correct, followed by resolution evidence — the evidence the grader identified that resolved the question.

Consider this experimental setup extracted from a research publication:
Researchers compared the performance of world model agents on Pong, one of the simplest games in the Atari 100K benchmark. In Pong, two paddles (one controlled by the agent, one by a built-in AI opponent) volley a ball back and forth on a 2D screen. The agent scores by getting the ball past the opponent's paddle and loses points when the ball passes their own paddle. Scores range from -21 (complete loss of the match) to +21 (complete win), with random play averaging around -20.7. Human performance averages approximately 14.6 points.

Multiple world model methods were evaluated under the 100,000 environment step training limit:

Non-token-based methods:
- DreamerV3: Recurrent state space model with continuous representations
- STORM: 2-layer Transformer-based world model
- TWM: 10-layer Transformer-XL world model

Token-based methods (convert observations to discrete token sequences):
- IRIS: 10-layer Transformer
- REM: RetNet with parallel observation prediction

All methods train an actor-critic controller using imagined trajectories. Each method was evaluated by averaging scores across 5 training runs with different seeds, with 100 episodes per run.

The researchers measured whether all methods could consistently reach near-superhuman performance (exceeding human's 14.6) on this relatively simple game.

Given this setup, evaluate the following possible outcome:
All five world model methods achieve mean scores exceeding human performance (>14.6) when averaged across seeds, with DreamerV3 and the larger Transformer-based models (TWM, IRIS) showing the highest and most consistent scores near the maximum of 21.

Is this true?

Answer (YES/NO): NO